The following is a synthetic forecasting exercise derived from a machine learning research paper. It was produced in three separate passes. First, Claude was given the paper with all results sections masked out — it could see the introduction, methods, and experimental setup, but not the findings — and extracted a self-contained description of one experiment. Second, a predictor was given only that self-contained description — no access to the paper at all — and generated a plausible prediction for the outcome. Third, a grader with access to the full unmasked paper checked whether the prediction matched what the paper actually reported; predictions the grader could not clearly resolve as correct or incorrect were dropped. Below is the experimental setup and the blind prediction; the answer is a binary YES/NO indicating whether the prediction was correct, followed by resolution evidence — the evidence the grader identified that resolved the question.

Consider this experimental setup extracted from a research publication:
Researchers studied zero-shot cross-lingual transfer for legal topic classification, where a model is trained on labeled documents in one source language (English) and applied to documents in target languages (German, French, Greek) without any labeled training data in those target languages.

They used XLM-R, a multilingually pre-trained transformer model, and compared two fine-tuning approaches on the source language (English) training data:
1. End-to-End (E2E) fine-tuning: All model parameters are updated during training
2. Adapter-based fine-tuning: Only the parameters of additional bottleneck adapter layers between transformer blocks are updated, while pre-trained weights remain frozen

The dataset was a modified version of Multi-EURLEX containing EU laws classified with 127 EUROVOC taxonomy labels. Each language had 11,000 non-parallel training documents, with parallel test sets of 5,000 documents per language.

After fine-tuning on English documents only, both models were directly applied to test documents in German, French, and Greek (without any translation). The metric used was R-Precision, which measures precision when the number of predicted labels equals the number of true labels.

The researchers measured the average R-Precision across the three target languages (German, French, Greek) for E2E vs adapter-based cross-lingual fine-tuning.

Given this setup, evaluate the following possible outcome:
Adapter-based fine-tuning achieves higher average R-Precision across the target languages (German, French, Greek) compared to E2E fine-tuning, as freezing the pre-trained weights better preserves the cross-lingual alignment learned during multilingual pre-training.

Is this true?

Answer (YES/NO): YES